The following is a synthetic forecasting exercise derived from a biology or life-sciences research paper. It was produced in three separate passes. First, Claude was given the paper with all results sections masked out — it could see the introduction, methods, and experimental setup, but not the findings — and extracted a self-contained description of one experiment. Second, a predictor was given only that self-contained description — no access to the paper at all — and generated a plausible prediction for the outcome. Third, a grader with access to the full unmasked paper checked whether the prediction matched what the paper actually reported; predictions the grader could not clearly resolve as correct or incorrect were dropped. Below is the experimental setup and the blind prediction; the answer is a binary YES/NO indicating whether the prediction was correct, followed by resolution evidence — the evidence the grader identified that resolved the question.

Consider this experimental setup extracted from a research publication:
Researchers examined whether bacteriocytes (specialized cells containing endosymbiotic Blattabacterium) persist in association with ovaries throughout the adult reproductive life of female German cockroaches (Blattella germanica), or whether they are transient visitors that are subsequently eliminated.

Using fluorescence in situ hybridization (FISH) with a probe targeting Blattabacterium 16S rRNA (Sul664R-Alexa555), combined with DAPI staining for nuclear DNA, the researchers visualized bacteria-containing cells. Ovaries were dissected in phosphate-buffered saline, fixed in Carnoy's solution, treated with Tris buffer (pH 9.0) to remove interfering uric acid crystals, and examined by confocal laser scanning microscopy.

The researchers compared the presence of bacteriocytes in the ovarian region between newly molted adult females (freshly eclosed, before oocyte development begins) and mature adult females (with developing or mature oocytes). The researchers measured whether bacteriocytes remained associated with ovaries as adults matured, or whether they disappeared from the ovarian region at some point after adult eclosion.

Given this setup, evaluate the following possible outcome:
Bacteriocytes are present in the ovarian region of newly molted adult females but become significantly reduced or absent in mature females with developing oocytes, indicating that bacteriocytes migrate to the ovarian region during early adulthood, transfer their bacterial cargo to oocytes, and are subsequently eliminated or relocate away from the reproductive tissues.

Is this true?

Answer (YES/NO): NO